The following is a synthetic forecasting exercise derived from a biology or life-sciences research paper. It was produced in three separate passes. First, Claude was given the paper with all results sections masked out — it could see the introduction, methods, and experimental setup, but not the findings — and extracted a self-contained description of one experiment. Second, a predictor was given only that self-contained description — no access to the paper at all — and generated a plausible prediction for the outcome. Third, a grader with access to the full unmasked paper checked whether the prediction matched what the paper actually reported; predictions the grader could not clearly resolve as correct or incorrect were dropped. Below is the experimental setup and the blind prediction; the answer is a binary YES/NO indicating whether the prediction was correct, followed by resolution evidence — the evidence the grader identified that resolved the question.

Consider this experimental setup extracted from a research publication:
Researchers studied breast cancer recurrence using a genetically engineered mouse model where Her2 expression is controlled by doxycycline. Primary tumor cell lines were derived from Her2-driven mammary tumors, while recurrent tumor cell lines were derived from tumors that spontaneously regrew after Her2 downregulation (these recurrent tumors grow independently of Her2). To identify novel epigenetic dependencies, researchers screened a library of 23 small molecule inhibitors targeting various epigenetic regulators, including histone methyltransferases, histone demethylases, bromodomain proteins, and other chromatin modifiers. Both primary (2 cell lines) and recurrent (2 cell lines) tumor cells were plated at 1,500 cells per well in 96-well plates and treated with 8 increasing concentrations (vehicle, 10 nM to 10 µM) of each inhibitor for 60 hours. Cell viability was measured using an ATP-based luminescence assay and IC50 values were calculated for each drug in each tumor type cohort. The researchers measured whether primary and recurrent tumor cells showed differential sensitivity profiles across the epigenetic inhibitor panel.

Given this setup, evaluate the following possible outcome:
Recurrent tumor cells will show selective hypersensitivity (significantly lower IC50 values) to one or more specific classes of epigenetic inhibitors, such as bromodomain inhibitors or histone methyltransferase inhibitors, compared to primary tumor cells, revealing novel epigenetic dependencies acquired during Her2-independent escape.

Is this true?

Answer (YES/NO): YES